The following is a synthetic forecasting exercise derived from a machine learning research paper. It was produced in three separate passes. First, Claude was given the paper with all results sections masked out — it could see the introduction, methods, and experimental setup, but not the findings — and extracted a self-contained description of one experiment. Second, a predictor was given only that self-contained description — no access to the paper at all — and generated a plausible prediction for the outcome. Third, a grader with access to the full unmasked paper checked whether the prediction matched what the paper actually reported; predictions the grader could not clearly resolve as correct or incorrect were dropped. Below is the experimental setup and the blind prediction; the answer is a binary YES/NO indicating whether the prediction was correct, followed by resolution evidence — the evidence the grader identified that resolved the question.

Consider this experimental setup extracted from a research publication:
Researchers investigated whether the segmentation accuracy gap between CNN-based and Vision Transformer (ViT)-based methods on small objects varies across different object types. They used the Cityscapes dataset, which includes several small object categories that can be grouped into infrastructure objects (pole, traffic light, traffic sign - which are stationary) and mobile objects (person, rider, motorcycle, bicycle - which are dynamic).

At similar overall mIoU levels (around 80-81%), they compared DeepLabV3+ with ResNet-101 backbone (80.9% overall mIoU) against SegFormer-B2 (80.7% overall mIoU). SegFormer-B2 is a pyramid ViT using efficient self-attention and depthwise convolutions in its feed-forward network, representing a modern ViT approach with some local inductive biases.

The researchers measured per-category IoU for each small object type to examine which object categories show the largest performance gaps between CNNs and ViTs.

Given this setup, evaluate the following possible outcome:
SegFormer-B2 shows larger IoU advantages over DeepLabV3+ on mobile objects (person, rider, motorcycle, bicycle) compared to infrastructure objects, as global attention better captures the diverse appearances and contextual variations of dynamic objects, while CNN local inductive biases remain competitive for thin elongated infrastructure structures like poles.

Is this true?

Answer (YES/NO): NO